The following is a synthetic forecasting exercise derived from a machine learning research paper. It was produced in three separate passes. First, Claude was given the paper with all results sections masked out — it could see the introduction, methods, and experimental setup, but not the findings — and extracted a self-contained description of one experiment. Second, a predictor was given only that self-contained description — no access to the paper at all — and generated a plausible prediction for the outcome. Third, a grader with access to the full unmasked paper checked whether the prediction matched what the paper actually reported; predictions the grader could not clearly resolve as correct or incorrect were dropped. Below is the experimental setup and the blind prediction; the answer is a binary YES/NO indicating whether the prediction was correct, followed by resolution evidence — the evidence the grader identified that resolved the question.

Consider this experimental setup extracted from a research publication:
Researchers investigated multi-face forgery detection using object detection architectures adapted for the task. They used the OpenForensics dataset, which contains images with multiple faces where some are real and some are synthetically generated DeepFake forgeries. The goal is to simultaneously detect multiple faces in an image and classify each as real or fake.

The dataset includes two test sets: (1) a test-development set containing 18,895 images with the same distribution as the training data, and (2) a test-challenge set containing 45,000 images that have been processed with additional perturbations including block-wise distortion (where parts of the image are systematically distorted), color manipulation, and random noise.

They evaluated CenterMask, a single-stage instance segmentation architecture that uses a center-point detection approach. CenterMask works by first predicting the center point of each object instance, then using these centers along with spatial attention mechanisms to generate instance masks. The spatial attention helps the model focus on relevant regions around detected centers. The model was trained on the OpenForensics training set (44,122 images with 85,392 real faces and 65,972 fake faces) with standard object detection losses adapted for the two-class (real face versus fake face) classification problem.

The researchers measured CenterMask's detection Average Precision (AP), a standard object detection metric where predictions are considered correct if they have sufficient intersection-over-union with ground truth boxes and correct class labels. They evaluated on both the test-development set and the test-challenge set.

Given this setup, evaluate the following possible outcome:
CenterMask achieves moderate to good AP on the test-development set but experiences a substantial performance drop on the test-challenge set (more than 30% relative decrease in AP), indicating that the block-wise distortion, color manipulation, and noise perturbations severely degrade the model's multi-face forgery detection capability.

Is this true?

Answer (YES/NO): YES